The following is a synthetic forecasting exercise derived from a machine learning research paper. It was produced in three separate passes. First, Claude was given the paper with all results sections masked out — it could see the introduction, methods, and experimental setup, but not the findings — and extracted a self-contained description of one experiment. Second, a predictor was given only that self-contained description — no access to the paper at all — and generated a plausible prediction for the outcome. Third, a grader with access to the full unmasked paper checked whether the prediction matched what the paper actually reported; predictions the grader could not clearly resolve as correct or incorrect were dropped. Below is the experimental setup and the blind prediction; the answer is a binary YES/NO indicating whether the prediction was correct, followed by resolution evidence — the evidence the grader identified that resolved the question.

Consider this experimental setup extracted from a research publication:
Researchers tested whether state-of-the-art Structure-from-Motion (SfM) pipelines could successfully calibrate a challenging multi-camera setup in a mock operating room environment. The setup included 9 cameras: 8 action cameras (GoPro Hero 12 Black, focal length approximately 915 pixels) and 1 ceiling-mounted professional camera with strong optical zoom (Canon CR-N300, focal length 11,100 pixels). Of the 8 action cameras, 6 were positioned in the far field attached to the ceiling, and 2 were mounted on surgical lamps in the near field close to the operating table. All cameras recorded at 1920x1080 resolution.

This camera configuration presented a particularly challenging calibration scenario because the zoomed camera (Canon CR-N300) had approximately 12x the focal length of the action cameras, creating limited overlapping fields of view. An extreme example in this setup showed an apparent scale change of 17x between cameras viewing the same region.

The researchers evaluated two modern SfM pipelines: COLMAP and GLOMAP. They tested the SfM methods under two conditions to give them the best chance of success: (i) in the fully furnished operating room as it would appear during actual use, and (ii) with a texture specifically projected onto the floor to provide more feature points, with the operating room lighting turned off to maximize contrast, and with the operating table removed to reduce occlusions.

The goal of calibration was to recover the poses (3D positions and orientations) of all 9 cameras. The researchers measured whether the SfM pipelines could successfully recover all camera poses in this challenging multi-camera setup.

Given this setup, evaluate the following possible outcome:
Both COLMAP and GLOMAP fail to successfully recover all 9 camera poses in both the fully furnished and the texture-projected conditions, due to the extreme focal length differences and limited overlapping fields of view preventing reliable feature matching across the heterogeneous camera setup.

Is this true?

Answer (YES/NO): YES